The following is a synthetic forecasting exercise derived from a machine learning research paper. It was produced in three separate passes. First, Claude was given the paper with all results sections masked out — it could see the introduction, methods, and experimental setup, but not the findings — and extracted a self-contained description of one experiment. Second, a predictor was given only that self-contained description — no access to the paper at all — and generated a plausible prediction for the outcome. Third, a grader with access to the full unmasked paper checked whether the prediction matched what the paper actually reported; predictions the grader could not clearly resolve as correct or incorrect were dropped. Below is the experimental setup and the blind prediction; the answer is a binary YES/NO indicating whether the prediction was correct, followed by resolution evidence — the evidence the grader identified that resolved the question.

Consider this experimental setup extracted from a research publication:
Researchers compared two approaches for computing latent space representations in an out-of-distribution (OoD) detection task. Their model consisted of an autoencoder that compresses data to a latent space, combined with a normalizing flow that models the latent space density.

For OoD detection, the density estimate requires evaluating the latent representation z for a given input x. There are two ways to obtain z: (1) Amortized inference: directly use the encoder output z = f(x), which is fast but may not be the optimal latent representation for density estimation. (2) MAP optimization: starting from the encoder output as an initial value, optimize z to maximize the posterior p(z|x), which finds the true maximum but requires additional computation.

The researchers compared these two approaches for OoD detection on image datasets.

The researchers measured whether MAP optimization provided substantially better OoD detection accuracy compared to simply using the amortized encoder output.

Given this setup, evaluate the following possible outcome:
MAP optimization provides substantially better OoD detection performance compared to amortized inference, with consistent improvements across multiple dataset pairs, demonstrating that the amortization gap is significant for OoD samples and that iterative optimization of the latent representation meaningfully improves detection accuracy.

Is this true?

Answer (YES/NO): NO